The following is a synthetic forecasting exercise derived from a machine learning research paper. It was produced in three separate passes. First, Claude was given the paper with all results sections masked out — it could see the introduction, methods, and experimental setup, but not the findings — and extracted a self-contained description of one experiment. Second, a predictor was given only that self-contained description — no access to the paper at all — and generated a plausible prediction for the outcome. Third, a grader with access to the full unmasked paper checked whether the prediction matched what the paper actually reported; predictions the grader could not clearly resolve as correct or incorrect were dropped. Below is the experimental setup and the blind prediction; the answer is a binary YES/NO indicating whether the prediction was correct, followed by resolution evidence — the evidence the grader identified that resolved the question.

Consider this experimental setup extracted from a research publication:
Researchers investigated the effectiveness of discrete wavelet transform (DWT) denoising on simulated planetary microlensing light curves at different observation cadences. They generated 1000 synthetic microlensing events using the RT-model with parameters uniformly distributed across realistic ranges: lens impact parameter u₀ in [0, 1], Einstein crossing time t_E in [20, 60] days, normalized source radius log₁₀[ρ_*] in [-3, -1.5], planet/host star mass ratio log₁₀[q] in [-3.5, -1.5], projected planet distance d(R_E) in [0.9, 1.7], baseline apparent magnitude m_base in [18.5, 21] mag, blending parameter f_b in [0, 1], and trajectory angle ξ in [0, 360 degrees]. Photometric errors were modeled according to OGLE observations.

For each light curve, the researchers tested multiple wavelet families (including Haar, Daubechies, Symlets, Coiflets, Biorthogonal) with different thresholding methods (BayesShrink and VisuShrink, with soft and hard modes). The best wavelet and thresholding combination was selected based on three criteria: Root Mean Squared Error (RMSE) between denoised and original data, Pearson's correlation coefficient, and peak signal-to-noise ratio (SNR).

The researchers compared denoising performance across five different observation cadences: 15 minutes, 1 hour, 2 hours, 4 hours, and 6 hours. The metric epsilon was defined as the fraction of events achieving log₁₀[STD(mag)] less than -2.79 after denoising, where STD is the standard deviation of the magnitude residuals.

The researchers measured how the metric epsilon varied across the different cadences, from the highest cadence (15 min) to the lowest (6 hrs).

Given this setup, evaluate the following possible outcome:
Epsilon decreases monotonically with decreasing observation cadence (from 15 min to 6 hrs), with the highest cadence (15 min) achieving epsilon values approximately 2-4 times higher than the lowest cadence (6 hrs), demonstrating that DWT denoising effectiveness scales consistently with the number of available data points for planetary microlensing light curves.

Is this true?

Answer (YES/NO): NO